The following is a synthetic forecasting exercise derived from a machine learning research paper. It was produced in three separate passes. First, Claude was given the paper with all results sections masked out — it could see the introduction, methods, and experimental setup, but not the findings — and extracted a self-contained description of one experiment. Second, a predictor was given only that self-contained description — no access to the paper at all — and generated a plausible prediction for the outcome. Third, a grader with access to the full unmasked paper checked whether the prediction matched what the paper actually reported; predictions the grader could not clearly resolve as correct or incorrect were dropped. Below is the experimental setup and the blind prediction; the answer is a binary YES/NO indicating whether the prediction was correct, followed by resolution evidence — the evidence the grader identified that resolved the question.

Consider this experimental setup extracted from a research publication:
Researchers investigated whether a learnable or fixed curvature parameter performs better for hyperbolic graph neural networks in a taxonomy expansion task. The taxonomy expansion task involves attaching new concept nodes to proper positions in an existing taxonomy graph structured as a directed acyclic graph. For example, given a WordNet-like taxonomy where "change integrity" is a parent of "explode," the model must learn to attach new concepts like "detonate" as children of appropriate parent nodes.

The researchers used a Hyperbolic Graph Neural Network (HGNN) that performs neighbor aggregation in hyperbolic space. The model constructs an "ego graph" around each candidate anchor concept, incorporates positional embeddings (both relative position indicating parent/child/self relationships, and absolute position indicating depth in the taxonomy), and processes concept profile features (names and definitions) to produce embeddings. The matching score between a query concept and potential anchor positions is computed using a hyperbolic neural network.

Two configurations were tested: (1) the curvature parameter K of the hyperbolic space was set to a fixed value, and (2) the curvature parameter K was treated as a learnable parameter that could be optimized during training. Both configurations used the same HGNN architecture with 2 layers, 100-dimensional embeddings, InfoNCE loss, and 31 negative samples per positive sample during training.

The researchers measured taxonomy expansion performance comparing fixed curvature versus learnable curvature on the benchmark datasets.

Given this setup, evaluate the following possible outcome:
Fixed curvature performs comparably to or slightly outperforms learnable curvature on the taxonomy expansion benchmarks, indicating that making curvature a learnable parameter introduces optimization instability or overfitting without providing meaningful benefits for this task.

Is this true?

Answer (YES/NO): NO